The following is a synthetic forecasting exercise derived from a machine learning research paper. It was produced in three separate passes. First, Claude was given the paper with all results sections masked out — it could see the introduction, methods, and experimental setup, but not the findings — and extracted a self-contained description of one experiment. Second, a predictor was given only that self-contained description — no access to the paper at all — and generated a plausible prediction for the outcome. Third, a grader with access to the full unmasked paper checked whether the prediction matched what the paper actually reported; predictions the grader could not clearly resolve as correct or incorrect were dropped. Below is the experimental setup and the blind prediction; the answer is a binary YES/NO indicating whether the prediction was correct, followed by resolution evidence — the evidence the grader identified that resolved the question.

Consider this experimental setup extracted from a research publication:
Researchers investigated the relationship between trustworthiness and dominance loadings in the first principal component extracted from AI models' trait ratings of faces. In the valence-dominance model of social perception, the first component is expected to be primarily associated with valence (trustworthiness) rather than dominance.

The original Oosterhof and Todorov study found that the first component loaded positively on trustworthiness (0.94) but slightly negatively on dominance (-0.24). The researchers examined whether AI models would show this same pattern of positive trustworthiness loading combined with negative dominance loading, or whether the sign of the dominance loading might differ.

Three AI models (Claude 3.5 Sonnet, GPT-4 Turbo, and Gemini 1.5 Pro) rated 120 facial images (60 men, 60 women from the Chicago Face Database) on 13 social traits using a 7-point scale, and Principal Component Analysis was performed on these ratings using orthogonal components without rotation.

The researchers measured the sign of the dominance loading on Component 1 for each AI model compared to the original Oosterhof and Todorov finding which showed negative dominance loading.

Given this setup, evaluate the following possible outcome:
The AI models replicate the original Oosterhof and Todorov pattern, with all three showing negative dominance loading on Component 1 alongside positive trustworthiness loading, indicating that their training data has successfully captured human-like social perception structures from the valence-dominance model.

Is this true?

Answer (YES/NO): NO